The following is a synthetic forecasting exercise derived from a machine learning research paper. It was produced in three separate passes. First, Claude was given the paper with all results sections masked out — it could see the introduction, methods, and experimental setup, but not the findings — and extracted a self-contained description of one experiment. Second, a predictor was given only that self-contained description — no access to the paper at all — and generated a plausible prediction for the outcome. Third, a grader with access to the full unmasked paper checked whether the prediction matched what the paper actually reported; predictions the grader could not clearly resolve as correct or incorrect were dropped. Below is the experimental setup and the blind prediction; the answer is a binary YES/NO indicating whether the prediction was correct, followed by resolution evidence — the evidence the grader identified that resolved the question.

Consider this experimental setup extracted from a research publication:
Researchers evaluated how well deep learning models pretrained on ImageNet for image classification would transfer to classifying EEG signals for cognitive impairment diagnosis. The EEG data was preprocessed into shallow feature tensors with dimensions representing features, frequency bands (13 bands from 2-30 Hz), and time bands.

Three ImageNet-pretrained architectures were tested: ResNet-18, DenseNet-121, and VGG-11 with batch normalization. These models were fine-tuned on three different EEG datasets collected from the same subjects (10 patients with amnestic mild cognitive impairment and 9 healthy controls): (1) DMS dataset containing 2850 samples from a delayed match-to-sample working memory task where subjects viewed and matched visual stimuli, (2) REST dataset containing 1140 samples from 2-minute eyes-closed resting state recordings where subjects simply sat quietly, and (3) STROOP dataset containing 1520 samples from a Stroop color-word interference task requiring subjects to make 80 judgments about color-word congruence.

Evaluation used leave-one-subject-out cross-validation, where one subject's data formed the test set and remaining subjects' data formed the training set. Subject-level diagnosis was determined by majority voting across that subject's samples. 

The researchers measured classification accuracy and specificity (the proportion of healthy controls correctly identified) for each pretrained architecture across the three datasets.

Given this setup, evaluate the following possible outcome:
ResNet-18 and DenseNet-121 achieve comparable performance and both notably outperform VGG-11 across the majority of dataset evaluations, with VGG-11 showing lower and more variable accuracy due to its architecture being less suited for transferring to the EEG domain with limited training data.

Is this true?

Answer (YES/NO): NO